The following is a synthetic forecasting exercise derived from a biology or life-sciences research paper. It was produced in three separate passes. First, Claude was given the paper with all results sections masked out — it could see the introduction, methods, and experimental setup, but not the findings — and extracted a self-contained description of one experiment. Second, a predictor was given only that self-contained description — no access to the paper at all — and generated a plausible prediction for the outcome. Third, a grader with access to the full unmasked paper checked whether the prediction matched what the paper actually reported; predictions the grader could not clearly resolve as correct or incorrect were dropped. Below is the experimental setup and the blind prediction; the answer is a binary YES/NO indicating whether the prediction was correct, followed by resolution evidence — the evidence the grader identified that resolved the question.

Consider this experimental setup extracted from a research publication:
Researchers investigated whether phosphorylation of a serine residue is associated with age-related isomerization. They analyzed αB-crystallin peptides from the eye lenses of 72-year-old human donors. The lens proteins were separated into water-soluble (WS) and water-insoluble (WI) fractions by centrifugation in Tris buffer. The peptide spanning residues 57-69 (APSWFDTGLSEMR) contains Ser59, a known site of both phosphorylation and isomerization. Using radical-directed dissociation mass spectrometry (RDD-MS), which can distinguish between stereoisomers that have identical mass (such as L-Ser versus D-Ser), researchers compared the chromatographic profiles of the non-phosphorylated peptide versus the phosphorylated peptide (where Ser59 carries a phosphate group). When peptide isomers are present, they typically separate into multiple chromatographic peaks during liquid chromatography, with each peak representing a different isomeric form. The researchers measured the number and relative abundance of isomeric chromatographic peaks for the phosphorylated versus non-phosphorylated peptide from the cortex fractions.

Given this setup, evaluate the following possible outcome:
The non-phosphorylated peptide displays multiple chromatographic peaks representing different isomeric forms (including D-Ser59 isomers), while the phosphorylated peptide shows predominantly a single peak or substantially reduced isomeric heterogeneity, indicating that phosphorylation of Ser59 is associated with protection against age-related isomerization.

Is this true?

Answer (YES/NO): YES